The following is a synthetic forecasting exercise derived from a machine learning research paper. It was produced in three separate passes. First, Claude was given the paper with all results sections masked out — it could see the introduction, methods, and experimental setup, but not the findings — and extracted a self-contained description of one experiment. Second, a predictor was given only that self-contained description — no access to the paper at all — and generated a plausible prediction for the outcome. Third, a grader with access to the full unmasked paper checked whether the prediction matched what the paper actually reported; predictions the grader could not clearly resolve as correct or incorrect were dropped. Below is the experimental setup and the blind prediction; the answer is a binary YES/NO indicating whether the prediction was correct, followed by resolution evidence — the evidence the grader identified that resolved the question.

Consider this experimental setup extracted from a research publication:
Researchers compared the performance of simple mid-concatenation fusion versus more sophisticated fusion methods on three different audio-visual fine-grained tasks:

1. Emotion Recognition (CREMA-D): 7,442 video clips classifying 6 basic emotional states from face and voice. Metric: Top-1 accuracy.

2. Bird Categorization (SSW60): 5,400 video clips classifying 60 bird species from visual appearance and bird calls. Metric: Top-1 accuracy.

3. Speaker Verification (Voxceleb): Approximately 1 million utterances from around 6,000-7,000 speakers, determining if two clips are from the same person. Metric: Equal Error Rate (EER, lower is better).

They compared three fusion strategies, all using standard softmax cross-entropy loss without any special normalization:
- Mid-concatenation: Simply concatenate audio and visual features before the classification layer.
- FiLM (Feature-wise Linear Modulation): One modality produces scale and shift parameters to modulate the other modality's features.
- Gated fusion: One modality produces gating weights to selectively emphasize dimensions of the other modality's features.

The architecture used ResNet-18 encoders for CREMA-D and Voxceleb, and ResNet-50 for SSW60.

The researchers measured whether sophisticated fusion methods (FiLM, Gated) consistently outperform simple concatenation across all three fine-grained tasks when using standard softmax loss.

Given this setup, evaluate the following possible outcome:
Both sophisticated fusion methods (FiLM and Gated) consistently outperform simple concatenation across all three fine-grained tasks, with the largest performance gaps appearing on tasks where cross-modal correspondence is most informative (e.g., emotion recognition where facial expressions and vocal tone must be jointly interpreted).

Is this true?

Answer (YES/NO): NO